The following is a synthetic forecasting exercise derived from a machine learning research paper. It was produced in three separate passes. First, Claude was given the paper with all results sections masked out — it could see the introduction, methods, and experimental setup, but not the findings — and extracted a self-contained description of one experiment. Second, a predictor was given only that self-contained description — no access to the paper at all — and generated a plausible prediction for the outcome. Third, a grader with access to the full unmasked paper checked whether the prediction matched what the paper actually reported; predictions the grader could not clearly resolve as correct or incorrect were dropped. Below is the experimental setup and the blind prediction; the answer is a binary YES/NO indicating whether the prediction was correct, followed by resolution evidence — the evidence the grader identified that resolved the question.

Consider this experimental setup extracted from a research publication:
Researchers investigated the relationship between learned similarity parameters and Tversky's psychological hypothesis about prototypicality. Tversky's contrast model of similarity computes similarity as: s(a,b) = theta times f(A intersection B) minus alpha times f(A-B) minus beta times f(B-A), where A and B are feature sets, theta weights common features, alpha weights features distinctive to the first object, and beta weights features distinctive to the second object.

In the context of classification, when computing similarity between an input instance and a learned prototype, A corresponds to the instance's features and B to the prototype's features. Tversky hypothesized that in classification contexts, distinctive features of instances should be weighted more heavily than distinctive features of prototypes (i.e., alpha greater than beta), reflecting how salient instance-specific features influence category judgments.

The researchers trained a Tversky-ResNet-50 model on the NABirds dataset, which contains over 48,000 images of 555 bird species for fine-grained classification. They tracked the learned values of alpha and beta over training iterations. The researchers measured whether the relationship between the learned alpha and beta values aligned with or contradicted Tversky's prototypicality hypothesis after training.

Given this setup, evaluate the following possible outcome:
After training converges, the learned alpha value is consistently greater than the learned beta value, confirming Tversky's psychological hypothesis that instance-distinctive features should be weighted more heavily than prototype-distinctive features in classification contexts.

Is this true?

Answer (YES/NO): YES